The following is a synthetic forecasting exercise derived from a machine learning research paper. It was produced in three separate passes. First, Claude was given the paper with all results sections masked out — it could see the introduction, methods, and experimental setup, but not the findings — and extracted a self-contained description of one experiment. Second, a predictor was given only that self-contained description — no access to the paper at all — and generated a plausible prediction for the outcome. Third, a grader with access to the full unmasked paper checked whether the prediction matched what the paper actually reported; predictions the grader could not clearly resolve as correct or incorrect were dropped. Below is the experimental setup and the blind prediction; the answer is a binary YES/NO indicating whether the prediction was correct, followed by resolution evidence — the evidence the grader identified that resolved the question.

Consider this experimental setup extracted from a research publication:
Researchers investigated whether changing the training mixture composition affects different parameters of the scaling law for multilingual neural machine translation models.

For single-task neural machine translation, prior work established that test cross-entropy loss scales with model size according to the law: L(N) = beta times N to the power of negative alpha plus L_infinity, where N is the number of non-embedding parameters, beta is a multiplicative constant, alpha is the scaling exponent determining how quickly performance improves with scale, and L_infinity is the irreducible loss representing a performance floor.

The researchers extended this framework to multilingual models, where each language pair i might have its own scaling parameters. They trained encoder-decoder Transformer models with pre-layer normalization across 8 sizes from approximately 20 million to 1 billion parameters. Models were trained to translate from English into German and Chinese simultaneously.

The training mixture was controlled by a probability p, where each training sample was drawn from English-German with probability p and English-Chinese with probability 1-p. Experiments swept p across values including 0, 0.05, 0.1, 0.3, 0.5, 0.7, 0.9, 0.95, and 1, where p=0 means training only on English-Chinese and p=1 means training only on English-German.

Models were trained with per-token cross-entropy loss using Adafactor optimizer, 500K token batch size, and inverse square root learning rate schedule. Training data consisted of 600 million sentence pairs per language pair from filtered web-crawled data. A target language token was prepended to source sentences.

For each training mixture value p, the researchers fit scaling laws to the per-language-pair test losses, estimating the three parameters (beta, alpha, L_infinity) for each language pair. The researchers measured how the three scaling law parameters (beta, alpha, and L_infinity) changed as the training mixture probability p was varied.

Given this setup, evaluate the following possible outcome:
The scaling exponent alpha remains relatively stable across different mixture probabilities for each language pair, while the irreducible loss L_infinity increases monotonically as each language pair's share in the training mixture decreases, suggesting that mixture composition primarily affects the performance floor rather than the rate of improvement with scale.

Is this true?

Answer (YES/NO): NO